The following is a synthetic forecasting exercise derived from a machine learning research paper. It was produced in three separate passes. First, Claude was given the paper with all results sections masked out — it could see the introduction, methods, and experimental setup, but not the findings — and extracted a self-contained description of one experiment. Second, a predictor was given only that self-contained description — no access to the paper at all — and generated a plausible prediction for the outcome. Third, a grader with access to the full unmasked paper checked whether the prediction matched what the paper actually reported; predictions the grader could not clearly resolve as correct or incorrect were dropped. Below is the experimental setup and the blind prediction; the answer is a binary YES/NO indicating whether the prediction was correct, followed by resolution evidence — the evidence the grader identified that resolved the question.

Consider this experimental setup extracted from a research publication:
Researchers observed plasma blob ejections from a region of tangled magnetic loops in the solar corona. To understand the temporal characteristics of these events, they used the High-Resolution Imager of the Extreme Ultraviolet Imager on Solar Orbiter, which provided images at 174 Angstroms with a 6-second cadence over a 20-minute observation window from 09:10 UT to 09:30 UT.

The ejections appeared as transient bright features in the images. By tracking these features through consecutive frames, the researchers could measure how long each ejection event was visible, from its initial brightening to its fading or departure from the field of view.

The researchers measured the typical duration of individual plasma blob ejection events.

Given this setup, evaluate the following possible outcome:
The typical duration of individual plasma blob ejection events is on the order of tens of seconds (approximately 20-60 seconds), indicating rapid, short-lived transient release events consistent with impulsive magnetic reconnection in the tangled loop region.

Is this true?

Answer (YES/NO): YES